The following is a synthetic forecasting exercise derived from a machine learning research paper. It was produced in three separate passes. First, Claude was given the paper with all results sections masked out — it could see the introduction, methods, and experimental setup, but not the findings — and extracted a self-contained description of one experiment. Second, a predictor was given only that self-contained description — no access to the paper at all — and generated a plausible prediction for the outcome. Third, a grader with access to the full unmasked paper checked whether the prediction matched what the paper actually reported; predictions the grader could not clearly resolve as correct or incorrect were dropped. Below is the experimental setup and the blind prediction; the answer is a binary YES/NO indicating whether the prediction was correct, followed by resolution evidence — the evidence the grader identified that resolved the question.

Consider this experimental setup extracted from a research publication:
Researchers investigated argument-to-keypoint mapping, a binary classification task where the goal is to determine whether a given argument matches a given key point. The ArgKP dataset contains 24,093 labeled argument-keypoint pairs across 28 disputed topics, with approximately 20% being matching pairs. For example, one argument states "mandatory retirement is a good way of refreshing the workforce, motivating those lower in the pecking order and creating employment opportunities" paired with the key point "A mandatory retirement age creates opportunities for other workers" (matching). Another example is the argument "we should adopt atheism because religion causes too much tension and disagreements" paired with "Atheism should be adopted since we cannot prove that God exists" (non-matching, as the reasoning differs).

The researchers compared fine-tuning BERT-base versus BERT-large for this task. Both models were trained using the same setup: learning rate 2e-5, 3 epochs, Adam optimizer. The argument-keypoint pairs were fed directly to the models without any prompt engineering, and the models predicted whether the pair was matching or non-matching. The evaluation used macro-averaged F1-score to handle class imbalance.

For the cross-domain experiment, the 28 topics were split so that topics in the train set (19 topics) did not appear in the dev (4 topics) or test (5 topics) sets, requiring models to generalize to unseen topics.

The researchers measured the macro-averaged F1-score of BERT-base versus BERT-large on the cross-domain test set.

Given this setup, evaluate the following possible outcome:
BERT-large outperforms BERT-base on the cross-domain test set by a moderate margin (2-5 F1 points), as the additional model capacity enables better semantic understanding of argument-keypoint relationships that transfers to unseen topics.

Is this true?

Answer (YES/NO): NO